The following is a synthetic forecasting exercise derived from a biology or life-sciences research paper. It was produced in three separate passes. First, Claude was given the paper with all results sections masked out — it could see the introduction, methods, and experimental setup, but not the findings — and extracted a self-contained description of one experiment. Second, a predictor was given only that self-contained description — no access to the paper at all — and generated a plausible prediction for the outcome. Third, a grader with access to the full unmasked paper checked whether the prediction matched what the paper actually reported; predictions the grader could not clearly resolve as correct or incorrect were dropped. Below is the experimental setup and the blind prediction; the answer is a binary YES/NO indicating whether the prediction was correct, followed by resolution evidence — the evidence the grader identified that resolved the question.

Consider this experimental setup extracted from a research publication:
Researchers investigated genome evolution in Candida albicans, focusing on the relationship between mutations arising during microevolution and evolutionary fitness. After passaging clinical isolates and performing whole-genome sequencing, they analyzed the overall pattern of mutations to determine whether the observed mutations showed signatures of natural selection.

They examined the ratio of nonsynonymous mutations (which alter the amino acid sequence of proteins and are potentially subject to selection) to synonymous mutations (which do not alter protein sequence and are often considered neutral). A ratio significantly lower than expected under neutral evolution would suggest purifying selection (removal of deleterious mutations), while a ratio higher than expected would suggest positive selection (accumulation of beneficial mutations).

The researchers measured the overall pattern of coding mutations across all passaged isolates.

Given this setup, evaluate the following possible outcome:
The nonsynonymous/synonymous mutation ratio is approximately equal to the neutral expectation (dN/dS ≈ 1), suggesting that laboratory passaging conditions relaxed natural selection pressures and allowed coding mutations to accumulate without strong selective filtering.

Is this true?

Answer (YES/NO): NO